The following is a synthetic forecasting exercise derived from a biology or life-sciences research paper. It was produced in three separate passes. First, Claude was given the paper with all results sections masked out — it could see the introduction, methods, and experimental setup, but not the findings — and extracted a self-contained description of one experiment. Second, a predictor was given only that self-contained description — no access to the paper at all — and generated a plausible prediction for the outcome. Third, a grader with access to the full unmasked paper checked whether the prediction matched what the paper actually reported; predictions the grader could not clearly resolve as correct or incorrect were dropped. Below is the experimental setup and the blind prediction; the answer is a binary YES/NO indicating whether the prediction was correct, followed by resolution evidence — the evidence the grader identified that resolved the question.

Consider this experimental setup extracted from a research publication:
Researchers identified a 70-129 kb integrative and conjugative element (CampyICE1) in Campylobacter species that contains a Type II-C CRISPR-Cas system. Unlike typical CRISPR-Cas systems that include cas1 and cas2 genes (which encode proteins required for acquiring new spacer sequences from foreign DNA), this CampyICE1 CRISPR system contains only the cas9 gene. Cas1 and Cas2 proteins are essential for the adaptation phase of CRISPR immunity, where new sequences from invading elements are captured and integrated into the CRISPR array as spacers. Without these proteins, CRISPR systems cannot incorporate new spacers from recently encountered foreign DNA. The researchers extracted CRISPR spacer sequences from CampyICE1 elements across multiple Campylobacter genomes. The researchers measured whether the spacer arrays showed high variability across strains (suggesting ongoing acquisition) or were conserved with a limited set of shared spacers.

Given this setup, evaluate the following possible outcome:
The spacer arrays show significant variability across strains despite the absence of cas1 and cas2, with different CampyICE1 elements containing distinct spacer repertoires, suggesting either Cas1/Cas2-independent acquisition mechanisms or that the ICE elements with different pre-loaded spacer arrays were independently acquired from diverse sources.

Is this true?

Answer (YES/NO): NO